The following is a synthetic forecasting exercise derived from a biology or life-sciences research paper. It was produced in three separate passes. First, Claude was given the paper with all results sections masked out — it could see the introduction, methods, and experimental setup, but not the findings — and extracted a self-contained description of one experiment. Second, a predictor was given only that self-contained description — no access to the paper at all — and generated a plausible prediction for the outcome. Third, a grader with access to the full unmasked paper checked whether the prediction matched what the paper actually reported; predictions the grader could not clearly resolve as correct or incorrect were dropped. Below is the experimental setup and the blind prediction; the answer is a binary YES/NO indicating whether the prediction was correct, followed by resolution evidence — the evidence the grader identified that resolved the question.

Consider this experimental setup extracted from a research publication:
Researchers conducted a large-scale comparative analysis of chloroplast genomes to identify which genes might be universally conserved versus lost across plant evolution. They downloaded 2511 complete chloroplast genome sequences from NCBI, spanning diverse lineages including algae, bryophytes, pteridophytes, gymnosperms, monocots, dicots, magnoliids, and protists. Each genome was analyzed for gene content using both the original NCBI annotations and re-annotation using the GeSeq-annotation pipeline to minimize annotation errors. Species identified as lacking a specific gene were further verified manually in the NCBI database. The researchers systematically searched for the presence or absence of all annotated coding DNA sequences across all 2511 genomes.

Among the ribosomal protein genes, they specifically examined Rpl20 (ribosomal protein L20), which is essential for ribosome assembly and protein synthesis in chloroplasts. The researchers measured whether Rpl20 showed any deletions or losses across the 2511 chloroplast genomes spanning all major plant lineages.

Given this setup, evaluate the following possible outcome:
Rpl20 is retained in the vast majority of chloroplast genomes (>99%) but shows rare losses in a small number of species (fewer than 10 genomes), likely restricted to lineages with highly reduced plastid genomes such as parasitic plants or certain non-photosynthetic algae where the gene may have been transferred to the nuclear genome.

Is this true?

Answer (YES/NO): NO